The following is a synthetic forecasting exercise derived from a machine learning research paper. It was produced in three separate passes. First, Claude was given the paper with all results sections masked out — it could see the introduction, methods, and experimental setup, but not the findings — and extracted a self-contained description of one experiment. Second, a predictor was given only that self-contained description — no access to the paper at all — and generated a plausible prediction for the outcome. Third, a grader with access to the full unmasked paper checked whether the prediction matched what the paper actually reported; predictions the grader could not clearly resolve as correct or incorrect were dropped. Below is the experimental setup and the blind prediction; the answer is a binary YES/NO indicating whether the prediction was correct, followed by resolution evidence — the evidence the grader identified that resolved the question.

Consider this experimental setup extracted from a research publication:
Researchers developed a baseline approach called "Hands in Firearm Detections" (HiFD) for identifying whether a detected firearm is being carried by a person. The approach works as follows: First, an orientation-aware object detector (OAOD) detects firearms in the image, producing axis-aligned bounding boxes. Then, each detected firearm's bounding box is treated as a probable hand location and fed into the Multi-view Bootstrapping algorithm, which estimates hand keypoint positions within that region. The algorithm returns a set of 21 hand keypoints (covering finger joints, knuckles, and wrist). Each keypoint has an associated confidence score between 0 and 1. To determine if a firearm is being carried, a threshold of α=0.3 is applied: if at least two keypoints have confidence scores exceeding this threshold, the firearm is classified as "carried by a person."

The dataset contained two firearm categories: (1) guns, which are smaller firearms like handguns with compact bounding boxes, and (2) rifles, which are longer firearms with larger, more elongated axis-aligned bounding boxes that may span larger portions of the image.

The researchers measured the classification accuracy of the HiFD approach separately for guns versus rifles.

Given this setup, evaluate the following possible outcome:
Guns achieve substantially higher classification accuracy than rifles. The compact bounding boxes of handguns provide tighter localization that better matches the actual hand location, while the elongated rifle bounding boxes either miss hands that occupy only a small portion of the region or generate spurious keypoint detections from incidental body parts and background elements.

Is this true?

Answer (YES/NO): YES